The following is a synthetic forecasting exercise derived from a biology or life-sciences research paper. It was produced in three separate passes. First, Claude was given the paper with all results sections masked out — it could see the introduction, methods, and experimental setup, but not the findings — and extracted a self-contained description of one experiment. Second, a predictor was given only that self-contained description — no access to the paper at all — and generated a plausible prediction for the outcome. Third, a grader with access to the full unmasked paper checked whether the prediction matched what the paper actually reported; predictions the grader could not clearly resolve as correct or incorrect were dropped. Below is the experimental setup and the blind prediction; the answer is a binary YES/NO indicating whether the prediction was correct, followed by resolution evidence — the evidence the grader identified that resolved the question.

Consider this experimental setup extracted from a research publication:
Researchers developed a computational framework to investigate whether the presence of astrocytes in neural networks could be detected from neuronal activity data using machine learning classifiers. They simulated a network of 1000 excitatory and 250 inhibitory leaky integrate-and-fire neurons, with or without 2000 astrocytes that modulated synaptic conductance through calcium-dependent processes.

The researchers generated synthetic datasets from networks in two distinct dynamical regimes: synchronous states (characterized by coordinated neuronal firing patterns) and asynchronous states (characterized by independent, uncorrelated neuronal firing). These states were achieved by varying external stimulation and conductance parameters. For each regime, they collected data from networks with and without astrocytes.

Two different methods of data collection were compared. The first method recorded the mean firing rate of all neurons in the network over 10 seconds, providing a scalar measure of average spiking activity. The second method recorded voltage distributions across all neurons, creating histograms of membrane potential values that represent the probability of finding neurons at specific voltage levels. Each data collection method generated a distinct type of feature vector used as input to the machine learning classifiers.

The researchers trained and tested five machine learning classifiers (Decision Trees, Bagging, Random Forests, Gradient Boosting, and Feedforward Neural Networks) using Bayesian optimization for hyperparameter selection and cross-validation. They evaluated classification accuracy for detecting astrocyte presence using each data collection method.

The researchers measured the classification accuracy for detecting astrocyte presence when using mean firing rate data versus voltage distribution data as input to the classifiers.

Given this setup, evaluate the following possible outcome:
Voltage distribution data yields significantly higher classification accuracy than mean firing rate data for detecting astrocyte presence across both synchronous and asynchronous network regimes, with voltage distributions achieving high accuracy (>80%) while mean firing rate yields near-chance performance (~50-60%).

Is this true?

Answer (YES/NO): NO